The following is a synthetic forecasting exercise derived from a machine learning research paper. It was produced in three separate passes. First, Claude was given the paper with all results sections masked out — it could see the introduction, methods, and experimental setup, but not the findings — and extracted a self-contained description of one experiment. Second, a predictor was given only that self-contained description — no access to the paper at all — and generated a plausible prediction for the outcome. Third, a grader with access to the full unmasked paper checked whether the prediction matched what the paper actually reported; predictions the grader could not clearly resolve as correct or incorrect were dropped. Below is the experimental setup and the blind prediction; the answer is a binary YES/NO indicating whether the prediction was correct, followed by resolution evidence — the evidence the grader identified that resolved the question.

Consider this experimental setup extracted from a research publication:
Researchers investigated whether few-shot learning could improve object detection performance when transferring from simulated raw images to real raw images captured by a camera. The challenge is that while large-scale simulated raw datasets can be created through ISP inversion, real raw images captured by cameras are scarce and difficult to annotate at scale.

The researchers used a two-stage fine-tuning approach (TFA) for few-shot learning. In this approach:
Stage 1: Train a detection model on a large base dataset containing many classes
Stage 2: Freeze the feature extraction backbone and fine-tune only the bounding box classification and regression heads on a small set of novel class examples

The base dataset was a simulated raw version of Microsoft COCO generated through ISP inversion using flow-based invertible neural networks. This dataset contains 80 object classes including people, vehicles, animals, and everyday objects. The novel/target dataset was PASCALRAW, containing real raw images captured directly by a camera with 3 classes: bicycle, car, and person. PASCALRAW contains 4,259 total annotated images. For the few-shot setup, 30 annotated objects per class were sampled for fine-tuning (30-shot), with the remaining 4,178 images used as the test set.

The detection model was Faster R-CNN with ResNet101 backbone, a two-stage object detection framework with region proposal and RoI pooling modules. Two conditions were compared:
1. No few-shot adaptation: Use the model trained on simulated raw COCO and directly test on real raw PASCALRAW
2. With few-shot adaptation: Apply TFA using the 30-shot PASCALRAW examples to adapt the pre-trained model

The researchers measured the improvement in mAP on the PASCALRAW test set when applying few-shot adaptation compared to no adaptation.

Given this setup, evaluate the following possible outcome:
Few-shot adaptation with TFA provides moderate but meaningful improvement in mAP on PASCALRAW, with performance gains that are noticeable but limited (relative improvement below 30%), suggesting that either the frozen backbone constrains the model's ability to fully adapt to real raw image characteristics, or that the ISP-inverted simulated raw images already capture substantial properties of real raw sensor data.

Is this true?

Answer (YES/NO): NO